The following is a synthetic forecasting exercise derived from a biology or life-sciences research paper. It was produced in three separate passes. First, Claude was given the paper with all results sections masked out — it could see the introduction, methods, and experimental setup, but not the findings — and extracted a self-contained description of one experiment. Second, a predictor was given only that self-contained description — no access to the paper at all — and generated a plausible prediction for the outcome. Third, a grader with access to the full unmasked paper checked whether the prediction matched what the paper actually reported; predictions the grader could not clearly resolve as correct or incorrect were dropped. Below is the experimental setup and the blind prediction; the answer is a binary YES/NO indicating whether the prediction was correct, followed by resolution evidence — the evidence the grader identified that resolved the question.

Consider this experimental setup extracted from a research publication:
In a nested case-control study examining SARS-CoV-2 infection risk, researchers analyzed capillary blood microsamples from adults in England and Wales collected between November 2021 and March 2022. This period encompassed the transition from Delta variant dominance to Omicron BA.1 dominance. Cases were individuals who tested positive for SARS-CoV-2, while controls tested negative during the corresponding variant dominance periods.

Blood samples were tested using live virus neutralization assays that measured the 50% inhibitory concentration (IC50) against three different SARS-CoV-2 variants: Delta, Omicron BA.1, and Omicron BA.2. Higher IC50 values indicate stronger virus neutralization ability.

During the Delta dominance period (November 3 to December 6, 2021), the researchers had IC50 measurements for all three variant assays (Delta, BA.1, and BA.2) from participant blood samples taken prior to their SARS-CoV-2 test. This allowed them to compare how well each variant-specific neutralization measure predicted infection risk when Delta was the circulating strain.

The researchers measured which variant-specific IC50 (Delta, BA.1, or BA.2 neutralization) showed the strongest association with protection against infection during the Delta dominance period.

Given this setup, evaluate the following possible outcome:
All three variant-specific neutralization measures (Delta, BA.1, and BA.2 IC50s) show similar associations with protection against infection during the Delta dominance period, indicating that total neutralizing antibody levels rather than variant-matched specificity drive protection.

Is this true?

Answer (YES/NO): NO